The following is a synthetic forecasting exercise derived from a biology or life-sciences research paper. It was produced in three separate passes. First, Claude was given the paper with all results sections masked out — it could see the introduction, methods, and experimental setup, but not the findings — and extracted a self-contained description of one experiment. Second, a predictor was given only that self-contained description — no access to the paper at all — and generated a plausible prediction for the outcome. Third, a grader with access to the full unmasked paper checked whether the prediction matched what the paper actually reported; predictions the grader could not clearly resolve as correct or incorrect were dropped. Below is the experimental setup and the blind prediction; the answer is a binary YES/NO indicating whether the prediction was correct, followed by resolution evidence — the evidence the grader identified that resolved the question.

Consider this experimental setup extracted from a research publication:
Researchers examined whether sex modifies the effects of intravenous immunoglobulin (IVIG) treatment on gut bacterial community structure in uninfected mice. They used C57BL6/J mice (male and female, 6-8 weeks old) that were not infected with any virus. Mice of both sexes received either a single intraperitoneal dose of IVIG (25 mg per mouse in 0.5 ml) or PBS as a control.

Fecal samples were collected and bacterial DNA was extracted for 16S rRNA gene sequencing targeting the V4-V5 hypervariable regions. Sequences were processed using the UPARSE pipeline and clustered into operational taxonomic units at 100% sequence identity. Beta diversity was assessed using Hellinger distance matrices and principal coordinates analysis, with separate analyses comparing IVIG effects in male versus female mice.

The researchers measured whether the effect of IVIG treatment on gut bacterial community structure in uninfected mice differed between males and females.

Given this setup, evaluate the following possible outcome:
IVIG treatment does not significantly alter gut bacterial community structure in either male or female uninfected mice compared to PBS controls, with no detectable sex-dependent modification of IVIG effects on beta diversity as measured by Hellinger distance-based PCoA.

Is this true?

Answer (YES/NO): NO